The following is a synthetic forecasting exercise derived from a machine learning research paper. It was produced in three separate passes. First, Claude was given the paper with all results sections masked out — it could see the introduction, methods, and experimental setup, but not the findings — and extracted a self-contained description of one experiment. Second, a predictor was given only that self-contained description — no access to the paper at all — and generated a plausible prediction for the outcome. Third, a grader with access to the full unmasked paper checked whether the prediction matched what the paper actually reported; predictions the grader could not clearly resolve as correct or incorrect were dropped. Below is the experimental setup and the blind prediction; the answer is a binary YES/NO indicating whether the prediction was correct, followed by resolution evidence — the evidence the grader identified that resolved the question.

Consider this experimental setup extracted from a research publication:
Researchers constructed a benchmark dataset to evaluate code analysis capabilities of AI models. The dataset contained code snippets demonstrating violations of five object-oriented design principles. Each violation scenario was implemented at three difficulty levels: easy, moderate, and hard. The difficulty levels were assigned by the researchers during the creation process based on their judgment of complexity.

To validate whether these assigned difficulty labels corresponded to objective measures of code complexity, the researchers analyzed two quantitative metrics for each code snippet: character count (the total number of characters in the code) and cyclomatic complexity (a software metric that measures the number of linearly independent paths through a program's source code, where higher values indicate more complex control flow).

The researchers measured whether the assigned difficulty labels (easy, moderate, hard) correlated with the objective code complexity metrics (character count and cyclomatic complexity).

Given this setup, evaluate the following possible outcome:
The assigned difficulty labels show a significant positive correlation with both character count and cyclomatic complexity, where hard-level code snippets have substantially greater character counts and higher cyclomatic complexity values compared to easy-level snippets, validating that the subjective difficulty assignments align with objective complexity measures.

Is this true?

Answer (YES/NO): YES